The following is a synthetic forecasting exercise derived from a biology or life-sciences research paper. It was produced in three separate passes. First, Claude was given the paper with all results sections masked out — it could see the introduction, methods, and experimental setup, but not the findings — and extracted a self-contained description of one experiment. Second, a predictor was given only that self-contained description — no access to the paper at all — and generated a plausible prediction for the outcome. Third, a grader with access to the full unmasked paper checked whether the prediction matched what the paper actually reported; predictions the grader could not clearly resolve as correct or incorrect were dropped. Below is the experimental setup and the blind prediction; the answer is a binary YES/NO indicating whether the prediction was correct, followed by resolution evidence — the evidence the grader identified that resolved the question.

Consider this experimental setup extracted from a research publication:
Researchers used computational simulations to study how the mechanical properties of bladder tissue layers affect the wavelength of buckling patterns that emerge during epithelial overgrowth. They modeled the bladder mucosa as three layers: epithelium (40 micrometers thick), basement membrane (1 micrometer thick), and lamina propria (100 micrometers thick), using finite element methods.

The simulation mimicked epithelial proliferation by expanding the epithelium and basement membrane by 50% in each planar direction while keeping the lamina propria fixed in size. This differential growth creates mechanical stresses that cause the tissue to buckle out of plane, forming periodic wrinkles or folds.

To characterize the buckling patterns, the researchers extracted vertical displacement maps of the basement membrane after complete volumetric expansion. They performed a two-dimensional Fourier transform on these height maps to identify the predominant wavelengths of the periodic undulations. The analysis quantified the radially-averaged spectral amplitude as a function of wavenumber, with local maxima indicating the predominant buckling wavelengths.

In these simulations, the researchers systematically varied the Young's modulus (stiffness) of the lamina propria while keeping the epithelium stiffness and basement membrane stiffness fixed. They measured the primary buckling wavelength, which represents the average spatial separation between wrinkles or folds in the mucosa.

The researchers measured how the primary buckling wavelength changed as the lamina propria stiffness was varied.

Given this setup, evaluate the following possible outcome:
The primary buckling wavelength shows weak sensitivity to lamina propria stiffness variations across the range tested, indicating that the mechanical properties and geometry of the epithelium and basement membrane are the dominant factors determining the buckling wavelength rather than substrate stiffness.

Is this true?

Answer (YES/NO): NO